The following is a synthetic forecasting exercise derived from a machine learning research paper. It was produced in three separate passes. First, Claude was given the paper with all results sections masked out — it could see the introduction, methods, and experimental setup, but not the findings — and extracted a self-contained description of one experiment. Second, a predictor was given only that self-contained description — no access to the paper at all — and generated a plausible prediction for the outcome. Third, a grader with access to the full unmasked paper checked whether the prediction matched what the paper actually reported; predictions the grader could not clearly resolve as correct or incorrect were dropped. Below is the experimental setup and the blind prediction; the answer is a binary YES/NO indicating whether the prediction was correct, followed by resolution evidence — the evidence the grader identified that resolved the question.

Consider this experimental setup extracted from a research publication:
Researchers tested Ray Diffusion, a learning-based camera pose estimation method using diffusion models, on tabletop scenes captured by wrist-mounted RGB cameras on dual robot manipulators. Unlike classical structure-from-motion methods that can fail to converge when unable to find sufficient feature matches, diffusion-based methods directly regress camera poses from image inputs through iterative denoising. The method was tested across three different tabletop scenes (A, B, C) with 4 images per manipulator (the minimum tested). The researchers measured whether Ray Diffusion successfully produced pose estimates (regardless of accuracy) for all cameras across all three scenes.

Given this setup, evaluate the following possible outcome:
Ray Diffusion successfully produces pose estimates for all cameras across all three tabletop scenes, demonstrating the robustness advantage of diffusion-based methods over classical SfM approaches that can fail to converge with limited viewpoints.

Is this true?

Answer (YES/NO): YES